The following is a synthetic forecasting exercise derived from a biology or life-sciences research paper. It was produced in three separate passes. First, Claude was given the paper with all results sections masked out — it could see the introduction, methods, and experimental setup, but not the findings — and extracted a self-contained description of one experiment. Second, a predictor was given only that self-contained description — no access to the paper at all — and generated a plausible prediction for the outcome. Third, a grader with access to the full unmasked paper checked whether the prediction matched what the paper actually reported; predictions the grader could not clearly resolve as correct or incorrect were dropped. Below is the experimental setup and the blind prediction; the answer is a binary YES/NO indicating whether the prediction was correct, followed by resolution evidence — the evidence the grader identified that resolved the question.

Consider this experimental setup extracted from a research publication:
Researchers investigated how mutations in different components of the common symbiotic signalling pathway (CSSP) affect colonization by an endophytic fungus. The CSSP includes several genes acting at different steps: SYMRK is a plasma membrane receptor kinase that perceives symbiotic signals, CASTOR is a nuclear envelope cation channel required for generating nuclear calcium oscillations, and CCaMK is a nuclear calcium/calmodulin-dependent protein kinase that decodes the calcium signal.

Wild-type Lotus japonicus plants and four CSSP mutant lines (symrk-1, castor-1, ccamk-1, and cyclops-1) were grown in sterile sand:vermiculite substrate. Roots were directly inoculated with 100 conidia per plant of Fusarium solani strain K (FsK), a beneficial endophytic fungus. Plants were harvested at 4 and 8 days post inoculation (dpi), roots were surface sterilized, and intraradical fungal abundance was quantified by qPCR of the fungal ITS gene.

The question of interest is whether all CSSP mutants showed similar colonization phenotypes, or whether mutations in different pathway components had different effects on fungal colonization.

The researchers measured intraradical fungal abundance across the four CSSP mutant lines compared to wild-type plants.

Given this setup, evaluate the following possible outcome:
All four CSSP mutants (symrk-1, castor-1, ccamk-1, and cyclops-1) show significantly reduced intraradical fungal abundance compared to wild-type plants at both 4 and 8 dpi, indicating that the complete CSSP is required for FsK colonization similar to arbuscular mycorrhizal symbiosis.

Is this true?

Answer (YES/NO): NO